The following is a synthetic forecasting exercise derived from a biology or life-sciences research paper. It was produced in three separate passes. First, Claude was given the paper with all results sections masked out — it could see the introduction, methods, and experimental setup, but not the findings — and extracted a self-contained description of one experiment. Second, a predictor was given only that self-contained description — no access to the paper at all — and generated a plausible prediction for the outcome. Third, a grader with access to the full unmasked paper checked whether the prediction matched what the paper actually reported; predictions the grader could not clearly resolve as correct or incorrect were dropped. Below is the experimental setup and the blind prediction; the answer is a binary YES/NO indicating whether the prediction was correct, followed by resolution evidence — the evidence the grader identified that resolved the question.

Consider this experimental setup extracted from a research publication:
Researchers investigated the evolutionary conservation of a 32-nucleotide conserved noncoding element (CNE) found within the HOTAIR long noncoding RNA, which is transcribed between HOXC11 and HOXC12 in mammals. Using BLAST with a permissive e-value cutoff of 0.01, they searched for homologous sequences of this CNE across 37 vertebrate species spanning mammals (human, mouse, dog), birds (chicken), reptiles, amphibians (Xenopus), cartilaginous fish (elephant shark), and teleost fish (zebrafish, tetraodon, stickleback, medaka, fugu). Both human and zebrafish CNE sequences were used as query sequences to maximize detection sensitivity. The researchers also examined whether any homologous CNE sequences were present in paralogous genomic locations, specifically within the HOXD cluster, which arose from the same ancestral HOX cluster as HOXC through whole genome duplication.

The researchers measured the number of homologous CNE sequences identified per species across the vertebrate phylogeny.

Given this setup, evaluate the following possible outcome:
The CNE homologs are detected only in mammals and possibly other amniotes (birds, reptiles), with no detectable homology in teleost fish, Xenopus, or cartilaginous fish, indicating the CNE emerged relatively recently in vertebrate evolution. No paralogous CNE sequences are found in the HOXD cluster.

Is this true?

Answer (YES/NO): NO